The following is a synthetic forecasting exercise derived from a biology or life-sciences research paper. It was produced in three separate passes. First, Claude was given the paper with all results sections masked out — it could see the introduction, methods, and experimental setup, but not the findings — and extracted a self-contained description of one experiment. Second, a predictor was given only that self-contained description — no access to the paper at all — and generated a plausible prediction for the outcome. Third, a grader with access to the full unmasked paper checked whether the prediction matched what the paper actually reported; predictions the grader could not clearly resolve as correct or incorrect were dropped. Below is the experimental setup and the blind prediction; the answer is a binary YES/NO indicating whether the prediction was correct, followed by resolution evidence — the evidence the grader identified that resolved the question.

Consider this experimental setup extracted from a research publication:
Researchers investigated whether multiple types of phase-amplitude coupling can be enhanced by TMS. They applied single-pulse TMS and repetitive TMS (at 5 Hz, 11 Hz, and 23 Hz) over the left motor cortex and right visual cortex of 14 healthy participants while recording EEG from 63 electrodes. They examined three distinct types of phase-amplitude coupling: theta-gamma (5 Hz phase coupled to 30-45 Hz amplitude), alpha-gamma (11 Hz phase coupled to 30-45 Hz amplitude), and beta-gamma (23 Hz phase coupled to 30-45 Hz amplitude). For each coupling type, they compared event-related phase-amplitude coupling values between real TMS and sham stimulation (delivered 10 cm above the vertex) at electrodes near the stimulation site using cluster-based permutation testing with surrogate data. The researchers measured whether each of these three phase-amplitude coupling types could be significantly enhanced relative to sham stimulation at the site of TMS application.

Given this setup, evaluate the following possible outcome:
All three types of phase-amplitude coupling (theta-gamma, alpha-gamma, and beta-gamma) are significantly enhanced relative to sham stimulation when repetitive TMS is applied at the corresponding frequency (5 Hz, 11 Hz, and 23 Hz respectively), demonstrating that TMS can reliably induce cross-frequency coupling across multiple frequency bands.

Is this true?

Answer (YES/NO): YES